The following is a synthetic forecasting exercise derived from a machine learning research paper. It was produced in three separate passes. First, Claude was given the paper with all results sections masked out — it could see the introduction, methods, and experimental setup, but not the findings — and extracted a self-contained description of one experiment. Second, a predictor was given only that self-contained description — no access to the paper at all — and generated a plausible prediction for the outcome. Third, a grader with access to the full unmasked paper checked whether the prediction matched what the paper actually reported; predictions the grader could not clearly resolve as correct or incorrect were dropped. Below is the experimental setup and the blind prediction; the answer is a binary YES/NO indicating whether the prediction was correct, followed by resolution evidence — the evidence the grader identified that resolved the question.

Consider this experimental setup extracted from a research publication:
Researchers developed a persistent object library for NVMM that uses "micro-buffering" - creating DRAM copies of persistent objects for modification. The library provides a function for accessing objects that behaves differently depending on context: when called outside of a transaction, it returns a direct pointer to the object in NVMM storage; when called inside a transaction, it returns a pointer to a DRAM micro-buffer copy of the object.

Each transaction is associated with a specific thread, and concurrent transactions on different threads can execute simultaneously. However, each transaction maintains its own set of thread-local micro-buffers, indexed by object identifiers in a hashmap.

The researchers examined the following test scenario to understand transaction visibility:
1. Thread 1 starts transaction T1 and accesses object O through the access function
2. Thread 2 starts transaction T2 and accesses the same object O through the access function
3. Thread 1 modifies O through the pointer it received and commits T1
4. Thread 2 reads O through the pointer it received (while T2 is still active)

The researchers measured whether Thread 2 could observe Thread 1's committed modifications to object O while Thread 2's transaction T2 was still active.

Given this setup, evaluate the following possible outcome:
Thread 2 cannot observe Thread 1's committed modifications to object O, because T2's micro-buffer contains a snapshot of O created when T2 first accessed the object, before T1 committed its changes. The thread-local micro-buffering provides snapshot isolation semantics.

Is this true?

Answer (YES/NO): YES